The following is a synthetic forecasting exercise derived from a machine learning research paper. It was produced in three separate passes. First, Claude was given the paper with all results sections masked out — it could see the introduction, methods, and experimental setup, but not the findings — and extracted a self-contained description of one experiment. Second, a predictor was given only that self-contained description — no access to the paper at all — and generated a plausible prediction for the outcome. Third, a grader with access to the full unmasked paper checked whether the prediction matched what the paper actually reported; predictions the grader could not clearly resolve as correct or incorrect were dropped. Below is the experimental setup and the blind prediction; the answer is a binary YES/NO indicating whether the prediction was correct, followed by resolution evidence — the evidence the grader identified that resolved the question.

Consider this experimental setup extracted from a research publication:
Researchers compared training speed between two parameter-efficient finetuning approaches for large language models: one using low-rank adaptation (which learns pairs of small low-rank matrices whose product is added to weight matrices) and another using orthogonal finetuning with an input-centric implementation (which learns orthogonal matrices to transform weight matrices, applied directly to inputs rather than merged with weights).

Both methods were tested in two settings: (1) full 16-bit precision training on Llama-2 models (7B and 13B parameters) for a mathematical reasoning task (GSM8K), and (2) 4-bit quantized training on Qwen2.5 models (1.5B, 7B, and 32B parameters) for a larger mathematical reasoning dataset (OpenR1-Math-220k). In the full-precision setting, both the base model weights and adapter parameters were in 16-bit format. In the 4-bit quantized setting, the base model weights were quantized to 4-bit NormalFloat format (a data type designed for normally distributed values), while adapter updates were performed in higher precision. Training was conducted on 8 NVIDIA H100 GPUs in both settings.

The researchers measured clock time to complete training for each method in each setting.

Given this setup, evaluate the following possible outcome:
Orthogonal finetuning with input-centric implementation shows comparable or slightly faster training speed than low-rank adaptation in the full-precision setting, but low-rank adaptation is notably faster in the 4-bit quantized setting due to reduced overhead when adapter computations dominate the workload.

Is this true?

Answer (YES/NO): NO